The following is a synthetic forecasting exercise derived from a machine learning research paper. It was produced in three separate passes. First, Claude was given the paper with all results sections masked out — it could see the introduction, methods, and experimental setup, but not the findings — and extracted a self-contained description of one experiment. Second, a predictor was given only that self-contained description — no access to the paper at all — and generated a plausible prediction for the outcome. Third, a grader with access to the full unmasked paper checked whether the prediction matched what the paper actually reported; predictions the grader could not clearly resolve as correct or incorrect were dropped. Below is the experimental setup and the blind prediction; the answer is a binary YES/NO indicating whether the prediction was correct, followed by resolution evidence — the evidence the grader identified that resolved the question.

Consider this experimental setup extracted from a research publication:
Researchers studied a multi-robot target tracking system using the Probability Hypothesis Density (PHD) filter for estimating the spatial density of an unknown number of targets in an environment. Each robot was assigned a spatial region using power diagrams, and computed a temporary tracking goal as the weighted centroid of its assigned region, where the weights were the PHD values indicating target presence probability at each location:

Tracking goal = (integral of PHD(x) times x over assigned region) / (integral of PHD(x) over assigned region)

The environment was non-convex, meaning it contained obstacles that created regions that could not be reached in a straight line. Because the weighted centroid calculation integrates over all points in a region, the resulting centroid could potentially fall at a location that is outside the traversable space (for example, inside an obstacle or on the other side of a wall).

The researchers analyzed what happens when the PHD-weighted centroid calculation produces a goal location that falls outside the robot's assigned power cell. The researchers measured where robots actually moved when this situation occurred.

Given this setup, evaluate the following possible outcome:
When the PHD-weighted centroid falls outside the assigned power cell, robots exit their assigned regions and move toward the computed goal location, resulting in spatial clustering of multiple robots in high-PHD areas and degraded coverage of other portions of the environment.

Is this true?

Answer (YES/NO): NO